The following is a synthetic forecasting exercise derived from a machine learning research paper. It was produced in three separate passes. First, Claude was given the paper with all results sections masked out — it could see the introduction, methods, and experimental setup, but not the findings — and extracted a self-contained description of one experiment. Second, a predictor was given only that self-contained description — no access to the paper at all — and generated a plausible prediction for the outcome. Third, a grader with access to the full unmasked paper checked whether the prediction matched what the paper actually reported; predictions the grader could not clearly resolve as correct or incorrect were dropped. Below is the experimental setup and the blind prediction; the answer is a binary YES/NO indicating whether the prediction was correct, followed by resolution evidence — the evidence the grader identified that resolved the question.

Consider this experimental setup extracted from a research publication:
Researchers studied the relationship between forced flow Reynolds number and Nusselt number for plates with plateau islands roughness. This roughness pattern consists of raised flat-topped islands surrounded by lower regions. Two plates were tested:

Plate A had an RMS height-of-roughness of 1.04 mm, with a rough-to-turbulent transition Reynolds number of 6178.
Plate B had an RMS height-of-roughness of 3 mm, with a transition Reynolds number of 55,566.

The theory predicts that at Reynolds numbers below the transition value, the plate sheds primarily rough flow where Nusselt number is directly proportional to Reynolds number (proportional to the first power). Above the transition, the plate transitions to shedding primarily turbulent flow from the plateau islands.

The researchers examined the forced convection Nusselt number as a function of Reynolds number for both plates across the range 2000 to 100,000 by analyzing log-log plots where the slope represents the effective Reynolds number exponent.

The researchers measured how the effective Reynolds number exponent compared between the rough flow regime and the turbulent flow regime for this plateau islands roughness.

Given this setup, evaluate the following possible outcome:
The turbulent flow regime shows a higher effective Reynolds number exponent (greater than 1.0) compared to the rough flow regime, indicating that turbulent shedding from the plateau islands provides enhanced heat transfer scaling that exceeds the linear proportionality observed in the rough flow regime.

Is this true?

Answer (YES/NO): NO